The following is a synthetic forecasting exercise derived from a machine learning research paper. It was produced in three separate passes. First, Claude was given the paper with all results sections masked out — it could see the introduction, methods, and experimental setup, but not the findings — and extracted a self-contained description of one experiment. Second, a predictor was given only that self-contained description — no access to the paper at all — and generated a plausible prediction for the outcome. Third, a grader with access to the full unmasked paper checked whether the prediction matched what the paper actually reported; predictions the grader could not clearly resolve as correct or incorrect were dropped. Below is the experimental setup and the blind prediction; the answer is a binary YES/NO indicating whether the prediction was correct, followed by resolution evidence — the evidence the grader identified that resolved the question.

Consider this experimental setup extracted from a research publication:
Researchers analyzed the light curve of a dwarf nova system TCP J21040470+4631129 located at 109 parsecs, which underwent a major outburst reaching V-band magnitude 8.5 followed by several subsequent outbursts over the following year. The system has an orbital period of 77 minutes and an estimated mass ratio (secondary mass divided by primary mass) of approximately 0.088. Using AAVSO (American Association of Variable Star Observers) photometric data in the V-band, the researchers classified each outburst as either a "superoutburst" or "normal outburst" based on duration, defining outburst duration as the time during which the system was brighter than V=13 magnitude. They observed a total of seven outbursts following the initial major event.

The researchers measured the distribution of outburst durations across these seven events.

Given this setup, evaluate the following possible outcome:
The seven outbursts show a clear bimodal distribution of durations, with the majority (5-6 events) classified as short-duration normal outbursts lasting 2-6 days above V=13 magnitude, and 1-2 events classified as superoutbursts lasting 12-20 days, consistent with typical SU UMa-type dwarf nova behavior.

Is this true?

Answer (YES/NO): NO